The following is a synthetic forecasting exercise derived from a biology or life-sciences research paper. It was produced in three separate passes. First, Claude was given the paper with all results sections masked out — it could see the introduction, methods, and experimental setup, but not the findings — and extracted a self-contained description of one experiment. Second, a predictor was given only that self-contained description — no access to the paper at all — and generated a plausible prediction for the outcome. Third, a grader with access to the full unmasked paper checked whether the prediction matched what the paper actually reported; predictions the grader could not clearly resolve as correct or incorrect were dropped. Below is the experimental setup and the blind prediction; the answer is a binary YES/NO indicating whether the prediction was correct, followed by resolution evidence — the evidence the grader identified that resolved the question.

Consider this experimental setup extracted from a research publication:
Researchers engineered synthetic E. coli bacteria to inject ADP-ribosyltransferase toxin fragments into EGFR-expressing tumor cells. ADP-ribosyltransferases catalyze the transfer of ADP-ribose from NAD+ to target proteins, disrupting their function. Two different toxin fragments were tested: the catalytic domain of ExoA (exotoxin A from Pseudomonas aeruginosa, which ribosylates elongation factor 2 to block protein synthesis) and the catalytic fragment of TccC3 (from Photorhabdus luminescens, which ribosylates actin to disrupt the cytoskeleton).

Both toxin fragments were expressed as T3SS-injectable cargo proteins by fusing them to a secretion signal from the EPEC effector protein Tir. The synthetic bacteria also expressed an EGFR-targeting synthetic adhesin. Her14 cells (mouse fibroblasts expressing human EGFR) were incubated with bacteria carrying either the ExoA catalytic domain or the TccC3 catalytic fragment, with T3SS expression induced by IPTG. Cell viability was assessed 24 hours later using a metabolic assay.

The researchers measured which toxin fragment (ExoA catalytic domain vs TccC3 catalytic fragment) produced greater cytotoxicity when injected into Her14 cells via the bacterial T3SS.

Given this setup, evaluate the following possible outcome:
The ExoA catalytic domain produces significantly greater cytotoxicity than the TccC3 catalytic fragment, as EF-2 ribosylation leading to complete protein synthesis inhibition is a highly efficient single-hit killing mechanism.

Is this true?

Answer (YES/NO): NO